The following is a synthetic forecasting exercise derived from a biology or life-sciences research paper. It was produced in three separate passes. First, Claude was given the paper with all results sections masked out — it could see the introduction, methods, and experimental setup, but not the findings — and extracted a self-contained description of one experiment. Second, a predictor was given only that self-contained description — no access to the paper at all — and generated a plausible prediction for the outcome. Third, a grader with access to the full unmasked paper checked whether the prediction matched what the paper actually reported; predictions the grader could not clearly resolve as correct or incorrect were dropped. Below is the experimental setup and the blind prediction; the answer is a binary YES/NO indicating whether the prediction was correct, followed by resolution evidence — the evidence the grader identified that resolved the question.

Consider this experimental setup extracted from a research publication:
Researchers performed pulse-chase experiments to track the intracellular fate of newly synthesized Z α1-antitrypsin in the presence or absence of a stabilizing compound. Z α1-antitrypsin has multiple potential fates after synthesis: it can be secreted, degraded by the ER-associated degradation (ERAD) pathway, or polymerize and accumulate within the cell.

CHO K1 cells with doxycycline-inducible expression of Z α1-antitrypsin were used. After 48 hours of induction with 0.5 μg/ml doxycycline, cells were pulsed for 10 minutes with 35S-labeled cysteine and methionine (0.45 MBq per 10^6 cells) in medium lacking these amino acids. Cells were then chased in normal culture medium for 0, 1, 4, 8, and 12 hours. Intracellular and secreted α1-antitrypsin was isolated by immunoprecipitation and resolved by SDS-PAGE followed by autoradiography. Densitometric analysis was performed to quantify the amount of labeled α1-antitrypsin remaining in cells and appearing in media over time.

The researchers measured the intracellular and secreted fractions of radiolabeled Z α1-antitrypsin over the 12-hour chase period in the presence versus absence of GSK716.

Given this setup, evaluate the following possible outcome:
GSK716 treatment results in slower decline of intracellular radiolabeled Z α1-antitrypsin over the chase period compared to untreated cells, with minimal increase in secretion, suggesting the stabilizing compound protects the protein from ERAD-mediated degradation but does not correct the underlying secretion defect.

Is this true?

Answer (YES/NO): NO